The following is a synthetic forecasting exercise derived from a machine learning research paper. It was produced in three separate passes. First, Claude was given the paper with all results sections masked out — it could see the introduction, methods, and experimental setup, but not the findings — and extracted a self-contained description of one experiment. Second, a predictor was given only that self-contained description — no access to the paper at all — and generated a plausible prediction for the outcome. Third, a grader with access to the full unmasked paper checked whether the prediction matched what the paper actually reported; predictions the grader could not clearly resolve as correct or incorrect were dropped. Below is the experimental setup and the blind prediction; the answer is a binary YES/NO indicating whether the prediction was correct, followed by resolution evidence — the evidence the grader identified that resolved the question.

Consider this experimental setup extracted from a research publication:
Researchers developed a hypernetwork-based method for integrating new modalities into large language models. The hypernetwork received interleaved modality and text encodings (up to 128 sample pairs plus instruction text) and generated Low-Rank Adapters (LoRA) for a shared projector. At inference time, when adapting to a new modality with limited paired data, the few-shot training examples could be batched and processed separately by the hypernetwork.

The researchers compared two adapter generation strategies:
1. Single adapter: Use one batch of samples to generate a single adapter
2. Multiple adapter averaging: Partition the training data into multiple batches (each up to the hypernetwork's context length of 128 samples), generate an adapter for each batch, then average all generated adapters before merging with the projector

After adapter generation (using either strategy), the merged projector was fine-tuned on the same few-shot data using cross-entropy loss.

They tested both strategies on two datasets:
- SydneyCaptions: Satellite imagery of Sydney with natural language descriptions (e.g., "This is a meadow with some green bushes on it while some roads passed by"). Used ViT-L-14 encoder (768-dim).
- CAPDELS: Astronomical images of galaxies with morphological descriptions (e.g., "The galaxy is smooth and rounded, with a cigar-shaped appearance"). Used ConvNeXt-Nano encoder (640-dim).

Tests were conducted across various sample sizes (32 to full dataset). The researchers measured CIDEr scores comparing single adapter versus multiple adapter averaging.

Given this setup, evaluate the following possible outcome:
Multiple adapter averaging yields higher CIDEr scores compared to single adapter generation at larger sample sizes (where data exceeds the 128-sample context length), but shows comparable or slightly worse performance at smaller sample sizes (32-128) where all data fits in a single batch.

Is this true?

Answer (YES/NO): NO